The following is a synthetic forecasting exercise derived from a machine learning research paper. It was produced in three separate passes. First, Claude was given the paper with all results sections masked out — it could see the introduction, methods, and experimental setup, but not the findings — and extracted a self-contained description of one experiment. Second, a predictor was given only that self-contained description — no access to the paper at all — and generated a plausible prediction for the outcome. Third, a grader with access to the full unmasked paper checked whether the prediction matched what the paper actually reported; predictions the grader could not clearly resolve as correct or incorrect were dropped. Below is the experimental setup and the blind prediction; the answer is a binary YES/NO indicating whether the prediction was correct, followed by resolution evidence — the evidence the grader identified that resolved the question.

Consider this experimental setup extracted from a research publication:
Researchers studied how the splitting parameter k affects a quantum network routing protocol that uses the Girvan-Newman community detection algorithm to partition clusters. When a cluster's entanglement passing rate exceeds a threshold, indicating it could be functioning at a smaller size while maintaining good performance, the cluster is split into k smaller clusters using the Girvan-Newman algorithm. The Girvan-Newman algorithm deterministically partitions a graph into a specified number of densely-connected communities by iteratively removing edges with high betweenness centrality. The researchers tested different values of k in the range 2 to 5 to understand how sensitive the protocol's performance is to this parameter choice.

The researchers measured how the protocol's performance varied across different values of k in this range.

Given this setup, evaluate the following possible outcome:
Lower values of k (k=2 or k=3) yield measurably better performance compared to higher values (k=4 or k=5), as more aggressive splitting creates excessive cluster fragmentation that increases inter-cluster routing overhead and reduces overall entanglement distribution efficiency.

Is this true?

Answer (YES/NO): NO